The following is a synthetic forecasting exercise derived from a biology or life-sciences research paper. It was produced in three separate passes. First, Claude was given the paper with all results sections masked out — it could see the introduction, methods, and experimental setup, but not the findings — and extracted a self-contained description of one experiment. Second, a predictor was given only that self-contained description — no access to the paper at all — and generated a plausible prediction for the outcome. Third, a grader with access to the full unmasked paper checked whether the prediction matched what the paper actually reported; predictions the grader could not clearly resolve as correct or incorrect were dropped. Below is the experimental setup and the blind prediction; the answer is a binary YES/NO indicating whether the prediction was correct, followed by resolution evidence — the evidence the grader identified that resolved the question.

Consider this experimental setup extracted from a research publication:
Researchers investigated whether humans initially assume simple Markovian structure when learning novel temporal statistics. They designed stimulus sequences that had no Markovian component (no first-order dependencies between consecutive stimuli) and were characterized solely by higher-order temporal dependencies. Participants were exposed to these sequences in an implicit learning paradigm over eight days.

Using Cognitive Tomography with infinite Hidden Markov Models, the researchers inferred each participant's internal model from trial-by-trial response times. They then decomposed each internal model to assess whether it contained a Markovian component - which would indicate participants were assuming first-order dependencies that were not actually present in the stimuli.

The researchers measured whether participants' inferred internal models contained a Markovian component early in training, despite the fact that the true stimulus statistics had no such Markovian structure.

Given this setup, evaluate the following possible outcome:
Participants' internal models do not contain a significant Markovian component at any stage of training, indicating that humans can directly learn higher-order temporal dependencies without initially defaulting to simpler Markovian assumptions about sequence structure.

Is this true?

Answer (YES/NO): NO